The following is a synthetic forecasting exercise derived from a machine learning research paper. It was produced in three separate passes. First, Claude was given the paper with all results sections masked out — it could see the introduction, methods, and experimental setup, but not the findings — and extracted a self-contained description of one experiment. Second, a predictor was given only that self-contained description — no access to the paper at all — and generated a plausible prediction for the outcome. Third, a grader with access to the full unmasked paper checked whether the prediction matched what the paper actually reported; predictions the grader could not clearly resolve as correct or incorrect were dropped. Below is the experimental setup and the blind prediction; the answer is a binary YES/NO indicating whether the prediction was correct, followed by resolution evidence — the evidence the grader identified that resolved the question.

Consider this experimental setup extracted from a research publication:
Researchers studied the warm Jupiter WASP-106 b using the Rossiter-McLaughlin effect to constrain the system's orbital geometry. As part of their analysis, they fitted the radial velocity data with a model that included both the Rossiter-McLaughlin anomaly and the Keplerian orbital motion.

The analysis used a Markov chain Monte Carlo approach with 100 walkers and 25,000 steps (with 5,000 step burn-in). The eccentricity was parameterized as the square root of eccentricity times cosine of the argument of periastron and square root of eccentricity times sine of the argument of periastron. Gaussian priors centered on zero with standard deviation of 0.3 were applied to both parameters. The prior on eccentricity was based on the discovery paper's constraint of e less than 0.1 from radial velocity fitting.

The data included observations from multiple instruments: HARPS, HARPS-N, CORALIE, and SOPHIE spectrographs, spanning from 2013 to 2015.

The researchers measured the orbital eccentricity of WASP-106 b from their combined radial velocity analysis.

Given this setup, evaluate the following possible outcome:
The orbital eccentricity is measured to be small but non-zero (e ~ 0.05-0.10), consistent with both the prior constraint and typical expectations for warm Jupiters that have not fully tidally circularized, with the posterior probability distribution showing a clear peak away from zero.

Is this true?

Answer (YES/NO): YES